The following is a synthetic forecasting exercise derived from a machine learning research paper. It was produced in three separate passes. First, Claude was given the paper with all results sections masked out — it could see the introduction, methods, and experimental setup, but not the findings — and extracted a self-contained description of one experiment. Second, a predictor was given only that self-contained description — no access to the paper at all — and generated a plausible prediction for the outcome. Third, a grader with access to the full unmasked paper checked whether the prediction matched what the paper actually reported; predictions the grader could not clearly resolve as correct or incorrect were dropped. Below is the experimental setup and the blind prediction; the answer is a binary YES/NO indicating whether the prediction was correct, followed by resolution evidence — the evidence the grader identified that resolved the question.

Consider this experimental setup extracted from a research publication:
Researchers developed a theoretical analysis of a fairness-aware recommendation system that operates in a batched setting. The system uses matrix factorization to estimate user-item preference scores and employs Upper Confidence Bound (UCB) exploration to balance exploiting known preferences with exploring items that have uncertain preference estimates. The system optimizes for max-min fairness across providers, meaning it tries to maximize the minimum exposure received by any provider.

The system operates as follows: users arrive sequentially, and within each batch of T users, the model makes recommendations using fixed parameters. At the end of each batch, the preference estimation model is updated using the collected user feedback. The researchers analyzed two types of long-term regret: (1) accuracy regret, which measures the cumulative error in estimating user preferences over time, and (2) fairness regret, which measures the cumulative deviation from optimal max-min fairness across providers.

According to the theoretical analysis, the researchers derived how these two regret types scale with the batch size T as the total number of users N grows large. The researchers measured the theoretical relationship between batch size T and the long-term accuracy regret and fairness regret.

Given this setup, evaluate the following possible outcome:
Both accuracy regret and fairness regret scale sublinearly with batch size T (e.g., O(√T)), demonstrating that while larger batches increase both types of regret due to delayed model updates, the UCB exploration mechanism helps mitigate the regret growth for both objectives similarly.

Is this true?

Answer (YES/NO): NO